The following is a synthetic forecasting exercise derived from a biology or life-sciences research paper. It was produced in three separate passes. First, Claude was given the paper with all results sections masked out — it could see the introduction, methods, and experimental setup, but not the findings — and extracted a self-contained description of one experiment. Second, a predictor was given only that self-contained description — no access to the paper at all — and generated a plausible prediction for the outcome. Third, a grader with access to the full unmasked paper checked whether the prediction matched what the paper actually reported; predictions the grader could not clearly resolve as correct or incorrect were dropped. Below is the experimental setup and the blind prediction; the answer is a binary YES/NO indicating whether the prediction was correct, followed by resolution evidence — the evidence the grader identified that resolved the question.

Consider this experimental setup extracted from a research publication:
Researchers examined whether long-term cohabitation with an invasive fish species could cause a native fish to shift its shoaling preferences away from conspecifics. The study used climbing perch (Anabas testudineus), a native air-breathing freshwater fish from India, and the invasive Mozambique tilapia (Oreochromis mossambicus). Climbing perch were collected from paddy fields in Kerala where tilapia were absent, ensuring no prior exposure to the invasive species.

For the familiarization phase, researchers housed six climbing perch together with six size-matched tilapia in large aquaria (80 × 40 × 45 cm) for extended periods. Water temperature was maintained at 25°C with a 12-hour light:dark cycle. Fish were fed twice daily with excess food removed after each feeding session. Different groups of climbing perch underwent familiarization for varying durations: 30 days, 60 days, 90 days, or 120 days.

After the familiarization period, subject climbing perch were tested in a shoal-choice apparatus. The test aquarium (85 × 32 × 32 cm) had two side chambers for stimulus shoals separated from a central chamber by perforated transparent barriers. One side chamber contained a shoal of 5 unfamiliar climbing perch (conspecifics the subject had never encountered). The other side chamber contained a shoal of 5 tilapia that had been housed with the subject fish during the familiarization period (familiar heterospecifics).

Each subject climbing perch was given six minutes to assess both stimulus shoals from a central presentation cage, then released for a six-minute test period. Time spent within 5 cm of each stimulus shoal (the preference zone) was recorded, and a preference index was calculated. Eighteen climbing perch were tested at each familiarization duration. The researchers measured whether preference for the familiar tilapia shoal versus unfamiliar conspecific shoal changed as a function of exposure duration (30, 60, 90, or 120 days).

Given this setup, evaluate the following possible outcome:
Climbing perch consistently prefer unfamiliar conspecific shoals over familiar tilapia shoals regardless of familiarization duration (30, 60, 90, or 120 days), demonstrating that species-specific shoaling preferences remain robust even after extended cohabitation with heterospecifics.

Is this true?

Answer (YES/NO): NO